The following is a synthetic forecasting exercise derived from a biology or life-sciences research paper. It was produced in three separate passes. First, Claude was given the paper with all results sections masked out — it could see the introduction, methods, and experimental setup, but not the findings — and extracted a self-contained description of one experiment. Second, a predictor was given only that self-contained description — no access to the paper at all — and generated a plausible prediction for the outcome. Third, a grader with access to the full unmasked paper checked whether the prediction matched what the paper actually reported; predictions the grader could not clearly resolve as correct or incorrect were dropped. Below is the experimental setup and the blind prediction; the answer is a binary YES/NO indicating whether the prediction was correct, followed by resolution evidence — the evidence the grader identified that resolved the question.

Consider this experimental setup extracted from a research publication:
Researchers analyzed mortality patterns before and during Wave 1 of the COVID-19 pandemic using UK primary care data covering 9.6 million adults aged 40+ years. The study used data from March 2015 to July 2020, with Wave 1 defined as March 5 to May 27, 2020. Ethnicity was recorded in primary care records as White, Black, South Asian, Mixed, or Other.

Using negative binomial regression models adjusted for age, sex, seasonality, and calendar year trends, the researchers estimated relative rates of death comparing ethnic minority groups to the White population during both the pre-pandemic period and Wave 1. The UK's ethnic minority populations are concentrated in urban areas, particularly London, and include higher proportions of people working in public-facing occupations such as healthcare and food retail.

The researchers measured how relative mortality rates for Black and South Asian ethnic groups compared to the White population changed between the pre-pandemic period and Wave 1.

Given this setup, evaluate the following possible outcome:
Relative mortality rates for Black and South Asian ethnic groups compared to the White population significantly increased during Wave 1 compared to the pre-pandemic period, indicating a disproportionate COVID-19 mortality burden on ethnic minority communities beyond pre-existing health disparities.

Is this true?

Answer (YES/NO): YES